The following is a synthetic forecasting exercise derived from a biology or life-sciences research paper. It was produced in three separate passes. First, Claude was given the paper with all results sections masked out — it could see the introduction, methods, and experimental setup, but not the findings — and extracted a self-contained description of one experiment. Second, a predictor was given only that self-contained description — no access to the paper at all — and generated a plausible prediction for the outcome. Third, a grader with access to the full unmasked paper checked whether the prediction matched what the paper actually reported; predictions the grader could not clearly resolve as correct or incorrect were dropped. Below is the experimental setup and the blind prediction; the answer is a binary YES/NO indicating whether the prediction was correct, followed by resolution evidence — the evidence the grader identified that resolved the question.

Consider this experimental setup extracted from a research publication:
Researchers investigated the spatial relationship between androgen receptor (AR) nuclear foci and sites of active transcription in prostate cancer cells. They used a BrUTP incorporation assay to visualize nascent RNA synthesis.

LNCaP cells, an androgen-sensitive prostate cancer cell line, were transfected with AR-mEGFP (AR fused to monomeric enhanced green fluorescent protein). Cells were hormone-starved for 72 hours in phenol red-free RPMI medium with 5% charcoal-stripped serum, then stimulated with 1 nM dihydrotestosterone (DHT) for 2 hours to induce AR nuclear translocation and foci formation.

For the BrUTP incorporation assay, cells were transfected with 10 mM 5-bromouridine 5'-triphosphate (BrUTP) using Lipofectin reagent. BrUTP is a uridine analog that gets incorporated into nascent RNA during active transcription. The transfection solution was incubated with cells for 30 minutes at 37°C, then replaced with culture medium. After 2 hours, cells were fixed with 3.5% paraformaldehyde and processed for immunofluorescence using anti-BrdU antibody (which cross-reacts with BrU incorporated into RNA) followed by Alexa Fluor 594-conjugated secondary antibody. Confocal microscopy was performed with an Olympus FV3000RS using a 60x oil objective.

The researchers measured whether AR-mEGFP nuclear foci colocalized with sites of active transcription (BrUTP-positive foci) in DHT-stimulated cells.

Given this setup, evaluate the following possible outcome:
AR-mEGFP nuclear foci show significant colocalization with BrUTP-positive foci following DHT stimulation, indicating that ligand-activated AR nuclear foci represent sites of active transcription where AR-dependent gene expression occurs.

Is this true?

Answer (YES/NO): YES